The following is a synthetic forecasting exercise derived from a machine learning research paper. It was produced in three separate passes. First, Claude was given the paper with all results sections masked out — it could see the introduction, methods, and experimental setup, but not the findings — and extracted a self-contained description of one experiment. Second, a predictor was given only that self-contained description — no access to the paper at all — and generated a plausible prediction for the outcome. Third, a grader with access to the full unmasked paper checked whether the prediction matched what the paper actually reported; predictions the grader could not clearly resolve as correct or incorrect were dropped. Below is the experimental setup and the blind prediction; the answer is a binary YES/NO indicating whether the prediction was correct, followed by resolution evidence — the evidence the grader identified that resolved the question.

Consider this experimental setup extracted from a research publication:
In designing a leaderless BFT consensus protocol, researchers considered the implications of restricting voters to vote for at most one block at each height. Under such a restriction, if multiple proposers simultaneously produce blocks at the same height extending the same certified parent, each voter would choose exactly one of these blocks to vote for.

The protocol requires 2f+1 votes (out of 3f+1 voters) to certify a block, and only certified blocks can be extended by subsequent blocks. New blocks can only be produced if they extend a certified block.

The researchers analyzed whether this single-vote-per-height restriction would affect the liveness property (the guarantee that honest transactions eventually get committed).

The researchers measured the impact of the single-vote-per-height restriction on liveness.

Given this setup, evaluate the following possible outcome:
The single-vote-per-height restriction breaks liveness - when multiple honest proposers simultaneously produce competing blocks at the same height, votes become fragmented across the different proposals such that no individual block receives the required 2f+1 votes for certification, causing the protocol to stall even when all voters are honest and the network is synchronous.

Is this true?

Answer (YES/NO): YES